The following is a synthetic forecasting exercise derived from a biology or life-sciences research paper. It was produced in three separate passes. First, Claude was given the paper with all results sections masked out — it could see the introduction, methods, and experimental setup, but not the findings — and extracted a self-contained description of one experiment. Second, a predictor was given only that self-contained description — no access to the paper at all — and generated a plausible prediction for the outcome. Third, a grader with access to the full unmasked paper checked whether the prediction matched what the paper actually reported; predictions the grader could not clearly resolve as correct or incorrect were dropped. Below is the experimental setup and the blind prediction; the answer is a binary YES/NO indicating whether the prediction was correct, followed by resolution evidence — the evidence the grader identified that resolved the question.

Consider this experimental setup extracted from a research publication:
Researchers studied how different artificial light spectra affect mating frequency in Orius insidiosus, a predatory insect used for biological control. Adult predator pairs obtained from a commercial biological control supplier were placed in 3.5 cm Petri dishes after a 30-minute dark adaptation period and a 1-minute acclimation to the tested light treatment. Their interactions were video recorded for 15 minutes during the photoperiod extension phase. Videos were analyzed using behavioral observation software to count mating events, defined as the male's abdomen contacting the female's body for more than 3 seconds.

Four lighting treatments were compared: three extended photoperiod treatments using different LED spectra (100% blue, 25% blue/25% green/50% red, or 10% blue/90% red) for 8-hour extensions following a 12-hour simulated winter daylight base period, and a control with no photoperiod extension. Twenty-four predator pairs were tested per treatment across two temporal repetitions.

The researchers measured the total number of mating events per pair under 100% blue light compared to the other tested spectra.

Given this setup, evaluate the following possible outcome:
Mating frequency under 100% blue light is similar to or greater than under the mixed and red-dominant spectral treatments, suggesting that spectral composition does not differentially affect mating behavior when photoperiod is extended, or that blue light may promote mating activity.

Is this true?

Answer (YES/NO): NO